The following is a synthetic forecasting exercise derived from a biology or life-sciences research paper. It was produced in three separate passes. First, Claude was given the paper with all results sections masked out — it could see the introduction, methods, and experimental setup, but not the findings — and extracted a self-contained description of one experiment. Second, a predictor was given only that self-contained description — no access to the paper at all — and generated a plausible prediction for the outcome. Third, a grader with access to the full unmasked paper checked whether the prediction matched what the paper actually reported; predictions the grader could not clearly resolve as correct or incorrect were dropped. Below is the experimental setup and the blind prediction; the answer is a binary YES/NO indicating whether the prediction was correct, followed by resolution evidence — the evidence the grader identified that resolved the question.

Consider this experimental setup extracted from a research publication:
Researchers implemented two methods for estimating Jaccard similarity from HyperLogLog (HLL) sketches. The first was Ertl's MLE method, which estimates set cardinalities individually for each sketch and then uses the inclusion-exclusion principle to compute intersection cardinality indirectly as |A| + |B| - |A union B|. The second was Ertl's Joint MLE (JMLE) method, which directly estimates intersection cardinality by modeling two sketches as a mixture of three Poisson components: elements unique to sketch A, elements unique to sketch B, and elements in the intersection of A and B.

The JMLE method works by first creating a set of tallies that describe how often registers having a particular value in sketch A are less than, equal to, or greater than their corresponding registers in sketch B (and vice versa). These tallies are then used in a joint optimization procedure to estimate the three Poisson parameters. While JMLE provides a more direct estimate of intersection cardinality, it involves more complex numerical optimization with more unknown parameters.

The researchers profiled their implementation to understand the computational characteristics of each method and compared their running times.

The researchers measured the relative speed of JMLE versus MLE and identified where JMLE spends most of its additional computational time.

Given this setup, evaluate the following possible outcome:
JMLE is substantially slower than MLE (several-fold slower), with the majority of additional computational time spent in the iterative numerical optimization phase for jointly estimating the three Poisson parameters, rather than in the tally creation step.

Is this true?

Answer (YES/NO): NO